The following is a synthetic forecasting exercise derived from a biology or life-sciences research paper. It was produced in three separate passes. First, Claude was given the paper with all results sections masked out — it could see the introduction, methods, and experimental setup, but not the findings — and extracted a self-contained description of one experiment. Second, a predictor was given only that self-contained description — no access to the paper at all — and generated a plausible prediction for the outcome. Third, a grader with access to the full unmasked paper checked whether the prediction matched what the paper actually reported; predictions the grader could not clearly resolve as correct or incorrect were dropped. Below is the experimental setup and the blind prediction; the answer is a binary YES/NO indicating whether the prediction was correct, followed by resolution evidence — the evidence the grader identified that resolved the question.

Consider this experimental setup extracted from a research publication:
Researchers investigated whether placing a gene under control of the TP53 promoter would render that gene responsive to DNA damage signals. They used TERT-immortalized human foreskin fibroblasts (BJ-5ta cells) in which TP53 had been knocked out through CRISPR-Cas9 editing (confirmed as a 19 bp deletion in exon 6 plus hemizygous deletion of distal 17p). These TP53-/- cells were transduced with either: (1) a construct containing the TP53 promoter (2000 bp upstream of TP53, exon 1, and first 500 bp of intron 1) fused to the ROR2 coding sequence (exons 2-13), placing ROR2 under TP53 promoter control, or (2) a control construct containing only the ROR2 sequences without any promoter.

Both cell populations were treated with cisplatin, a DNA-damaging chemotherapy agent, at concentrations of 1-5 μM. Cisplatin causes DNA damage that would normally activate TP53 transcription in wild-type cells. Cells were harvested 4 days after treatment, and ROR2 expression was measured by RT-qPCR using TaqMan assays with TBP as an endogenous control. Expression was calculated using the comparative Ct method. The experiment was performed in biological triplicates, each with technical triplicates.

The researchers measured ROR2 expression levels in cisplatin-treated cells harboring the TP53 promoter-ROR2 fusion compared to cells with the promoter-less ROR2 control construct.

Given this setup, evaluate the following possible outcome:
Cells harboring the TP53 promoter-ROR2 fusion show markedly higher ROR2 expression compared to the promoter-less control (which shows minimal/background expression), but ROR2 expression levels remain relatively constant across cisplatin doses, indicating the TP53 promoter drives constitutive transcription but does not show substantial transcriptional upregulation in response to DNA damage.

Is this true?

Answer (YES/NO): NO